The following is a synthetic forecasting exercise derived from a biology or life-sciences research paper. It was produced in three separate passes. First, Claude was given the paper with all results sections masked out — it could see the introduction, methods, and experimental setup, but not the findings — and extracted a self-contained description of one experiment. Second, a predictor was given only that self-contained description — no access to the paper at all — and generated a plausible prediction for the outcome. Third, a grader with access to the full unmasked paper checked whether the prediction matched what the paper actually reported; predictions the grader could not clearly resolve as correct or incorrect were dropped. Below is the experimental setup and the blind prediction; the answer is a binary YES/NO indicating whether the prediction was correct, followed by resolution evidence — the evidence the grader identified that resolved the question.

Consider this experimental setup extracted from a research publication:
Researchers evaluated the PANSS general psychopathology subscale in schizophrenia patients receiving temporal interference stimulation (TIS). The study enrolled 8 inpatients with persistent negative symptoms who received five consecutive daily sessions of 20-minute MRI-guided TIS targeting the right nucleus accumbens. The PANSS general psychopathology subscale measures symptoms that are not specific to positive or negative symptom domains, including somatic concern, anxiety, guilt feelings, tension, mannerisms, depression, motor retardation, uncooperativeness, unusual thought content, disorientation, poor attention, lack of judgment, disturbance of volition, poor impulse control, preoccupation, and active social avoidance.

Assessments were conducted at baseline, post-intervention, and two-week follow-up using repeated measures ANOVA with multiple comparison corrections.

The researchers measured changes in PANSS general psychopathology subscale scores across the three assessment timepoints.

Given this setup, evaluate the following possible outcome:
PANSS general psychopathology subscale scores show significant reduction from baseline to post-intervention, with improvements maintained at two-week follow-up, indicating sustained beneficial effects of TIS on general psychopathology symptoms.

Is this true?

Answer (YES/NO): NO